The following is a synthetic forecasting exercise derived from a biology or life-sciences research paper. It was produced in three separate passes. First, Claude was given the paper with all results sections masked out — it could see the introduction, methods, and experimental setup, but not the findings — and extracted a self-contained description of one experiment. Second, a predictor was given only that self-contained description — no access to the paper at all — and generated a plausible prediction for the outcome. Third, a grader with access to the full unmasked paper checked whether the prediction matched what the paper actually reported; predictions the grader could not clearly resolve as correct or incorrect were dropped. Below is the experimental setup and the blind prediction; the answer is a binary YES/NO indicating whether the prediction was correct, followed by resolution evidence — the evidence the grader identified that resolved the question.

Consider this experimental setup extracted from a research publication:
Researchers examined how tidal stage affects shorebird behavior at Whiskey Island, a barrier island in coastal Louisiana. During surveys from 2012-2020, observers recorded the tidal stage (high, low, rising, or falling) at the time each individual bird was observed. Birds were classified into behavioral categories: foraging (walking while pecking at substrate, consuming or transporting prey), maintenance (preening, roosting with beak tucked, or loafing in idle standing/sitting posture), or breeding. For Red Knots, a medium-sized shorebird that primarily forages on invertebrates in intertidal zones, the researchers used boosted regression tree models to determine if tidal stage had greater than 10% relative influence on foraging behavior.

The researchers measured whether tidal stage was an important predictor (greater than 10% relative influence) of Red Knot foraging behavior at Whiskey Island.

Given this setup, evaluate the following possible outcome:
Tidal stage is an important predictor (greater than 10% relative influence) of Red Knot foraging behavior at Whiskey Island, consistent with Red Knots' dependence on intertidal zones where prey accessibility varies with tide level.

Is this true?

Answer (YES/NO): NO